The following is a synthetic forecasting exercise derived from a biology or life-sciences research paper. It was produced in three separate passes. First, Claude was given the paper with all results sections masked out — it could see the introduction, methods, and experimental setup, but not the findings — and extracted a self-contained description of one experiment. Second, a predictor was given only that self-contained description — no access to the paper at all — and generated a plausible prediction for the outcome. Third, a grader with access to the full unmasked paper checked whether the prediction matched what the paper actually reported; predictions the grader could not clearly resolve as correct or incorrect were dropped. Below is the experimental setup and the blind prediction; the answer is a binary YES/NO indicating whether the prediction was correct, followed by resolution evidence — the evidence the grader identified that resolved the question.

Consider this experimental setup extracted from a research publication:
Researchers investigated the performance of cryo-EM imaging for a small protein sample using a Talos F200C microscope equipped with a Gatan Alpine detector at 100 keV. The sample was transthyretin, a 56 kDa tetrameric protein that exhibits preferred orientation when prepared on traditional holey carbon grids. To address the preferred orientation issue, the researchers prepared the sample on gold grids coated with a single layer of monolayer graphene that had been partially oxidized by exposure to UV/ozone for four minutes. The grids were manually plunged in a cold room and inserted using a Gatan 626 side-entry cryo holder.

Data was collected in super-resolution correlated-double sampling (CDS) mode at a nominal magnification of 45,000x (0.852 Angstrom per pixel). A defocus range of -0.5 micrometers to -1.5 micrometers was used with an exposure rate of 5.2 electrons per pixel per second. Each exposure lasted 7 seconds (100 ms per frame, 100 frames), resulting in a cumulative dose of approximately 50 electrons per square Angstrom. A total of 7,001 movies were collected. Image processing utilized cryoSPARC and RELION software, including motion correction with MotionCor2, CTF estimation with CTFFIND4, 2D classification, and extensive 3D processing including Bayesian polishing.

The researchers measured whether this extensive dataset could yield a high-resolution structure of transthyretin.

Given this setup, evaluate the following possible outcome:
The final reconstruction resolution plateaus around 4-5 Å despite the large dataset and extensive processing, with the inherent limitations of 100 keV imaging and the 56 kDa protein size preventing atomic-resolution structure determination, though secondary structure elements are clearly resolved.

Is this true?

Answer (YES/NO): NO